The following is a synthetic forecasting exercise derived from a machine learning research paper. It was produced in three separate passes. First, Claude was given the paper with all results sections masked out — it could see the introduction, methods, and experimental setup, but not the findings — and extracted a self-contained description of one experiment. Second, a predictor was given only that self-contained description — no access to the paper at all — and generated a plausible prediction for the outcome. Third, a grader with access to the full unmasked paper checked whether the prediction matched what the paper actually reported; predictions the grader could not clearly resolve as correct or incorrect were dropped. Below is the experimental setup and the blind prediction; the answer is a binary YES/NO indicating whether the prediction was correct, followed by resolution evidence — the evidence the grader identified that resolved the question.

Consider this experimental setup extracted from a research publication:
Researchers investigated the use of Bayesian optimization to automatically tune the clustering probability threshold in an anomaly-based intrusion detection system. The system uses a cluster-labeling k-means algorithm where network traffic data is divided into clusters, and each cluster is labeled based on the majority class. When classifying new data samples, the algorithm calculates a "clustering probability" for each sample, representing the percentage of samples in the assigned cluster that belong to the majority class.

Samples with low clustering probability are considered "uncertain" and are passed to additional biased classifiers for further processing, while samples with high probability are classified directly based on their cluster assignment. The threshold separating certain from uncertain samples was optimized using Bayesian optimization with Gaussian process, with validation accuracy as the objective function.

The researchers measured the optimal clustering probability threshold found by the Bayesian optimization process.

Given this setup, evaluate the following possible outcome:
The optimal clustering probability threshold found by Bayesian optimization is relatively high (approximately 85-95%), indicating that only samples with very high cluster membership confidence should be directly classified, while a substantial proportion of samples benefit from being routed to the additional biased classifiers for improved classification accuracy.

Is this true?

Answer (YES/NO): YES